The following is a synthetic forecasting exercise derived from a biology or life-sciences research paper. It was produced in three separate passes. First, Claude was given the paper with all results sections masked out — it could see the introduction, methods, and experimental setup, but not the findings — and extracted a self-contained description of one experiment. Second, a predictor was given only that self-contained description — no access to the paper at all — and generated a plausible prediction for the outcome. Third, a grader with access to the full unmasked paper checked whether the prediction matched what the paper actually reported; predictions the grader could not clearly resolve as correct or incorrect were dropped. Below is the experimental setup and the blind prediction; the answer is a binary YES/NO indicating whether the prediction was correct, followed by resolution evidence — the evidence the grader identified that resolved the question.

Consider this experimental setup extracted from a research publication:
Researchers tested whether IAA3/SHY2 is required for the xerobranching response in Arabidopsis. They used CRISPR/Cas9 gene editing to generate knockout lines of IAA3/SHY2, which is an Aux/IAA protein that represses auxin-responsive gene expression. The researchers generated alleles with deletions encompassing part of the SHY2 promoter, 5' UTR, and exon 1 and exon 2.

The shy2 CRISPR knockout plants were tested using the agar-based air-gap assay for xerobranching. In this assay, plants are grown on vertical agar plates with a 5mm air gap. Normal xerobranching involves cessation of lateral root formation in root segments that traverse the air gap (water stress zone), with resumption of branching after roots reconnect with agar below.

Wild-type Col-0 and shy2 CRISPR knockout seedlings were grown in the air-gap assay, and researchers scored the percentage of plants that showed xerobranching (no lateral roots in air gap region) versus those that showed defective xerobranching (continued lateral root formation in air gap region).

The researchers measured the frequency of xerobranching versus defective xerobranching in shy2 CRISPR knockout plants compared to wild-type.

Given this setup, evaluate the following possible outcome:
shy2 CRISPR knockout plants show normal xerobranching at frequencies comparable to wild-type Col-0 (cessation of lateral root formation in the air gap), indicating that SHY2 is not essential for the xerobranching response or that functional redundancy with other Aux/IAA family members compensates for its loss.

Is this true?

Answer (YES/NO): NO